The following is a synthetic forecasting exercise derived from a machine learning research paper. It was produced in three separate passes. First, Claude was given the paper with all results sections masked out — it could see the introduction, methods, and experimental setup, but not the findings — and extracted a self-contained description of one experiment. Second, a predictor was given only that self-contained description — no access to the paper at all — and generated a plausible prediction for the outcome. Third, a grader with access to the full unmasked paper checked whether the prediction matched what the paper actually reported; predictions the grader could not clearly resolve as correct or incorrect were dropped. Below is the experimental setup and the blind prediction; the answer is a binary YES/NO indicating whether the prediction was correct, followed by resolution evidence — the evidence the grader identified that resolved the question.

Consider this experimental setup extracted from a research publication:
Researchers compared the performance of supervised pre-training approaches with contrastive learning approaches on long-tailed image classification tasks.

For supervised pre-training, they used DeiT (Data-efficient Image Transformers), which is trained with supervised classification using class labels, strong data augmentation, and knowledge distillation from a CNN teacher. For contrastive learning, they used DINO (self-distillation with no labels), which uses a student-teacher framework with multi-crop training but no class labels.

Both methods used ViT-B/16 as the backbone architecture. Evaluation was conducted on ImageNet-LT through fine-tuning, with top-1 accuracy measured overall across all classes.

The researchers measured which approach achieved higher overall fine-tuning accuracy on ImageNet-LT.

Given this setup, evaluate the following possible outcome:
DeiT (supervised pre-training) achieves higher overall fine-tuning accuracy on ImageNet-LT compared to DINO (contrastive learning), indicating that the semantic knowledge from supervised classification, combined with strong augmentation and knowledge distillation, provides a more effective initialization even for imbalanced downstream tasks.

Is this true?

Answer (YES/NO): YES